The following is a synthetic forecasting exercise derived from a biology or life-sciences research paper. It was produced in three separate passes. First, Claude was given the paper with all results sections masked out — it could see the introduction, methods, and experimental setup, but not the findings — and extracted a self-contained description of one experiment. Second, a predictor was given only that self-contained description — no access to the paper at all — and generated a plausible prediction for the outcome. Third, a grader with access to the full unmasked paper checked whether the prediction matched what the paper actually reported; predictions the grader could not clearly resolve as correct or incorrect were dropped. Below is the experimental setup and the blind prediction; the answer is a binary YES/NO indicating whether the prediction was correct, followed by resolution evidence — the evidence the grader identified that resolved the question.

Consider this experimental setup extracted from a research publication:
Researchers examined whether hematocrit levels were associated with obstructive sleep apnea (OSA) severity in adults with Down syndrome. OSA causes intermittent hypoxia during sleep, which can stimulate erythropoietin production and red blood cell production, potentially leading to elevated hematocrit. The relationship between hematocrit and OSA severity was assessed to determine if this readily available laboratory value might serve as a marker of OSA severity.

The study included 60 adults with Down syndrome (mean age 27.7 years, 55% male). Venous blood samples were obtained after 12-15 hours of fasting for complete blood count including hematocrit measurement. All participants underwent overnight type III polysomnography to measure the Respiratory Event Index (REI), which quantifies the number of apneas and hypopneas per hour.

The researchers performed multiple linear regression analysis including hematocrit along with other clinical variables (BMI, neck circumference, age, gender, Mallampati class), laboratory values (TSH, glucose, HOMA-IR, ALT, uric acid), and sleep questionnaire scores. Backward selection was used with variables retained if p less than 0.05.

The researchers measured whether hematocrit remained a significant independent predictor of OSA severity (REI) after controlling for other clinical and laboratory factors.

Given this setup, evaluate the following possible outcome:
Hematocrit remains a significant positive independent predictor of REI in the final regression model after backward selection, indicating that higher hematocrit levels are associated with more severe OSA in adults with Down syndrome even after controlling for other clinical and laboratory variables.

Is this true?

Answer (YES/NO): YES